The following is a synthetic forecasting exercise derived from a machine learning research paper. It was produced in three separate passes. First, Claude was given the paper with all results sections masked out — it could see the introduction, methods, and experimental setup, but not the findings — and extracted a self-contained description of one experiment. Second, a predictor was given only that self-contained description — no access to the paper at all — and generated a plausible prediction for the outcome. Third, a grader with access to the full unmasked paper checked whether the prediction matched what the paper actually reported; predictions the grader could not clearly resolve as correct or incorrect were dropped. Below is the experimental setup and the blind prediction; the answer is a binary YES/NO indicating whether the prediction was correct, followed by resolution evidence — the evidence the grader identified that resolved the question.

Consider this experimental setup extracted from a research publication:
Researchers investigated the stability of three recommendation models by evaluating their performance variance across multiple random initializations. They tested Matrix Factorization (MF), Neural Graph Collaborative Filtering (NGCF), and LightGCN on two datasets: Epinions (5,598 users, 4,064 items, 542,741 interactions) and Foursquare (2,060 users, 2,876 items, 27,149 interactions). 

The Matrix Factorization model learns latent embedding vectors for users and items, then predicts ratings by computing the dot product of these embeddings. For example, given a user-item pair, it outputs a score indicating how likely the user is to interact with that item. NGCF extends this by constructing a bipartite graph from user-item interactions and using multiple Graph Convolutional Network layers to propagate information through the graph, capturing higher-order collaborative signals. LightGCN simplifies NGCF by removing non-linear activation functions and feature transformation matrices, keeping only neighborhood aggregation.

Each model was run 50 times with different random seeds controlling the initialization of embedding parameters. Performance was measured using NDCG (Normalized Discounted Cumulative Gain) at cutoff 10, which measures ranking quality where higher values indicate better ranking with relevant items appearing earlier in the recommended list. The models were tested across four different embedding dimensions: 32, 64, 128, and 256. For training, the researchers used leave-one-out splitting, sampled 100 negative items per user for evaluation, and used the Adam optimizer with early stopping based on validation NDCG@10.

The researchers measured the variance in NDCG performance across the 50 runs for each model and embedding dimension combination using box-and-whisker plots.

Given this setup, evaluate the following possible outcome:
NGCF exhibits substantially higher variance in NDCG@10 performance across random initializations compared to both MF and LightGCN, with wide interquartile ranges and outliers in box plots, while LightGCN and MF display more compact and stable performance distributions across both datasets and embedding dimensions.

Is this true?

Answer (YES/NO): NO